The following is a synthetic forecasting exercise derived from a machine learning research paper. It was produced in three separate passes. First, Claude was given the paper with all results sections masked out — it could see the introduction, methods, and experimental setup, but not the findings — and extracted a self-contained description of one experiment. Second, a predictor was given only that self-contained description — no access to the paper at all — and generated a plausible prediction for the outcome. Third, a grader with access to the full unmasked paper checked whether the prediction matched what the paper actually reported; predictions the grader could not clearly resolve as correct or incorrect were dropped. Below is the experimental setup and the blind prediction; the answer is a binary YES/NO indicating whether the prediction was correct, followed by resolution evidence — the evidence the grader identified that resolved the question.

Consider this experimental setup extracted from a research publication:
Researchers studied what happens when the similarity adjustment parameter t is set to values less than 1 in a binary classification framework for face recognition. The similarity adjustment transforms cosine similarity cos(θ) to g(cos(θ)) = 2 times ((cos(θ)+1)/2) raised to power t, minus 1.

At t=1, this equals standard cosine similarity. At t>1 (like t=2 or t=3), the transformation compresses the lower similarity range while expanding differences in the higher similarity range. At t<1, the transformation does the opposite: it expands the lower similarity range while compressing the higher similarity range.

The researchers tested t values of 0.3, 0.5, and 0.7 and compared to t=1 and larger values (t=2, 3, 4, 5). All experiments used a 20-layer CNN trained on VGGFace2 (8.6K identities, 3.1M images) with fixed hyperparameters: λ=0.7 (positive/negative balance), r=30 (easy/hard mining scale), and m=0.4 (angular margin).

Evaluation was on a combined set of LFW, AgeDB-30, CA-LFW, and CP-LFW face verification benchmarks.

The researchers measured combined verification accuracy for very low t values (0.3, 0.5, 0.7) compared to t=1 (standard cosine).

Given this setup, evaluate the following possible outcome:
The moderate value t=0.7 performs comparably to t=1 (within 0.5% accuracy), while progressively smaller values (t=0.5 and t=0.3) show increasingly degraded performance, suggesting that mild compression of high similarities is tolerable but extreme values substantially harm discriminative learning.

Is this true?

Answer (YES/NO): YES